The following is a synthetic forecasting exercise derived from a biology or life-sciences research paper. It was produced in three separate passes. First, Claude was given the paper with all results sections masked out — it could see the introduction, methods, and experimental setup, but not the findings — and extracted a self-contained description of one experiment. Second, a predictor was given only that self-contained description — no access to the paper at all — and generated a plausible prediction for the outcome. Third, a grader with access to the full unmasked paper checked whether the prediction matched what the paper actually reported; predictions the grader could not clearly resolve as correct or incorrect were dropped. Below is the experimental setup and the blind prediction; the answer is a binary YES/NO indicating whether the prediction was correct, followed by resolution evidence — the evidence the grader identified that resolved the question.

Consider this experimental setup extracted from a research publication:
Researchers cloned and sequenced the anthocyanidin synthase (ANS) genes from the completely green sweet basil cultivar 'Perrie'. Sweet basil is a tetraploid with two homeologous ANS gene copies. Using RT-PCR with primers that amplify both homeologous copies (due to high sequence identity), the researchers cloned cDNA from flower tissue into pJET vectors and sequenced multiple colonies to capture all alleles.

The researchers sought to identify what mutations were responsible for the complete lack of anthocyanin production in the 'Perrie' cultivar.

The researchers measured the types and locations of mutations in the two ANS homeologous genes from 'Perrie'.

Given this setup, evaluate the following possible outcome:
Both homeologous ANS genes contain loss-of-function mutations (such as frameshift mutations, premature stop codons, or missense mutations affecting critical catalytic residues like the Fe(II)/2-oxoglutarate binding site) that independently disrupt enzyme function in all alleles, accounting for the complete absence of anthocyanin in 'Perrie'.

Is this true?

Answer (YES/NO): YES